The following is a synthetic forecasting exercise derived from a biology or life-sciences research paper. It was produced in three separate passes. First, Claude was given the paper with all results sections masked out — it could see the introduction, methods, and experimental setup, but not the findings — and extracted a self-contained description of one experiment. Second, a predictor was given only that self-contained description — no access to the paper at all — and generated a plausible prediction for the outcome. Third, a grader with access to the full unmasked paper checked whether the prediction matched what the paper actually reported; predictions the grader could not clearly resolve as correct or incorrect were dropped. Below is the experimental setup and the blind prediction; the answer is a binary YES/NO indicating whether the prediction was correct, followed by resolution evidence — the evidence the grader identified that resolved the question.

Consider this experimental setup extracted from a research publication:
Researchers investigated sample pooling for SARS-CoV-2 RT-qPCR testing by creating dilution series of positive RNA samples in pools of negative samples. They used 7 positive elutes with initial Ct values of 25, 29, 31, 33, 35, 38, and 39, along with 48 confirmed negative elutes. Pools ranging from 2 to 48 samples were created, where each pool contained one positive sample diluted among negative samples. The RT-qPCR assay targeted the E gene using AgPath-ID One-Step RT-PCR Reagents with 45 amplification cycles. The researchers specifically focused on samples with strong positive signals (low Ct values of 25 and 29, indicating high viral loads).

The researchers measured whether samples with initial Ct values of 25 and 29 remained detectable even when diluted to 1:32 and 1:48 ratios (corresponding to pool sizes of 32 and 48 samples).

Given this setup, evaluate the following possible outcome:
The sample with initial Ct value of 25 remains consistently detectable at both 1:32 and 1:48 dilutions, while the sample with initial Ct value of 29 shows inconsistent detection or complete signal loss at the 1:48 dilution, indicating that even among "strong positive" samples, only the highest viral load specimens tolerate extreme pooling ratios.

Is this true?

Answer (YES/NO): NO